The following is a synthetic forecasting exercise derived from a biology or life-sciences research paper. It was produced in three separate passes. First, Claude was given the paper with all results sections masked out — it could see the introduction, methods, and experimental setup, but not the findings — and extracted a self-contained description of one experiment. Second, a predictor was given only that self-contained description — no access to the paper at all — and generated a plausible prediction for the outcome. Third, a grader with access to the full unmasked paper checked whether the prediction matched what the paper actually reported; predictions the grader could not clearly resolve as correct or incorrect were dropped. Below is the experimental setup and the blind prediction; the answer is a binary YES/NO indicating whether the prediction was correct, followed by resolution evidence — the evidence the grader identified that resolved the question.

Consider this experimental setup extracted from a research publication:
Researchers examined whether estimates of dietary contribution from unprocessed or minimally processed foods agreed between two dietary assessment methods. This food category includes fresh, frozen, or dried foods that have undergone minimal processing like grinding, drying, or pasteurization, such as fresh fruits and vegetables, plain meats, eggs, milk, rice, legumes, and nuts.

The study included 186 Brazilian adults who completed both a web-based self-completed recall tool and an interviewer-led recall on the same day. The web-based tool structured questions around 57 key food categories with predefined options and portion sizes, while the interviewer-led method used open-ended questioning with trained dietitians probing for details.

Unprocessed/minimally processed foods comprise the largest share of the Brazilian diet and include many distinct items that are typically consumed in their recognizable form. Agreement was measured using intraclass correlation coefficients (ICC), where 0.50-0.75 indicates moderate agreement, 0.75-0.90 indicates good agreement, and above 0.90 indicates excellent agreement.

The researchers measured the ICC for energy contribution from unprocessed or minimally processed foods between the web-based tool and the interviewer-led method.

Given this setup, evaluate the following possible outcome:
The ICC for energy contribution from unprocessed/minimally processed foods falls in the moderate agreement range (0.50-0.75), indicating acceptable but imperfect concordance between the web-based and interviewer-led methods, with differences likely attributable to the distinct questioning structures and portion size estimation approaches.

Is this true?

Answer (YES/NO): NO